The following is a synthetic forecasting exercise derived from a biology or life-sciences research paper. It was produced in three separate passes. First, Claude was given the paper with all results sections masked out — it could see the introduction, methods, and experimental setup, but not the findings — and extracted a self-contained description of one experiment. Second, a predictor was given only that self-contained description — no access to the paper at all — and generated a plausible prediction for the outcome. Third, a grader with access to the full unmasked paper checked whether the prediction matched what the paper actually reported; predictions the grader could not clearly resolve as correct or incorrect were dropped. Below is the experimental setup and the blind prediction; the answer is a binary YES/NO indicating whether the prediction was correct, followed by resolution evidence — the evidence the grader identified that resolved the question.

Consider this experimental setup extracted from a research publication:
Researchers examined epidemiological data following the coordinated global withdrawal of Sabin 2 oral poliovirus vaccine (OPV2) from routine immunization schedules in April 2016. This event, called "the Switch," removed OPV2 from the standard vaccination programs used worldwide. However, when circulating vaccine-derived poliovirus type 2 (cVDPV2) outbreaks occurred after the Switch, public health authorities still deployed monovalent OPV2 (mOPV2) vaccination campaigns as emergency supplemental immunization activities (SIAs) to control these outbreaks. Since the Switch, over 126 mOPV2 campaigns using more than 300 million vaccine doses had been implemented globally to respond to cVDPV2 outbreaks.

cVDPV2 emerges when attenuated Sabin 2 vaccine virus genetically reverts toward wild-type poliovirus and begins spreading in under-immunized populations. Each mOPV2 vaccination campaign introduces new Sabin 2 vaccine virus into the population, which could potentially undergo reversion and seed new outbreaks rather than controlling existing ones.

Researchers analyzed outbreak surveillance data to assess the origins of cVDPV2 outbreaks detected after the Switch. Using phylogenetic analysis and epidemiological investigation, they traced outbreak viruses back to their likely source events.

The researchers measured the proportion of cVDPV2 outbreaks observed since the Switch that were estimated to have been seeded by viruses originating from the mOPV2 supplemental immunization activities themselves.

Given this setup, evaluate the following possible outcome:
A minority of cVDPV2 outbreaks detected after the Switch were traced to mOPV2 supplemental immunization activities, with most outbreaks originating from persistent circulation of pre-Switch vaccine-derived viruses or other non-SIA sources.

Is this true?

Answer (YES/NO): NO